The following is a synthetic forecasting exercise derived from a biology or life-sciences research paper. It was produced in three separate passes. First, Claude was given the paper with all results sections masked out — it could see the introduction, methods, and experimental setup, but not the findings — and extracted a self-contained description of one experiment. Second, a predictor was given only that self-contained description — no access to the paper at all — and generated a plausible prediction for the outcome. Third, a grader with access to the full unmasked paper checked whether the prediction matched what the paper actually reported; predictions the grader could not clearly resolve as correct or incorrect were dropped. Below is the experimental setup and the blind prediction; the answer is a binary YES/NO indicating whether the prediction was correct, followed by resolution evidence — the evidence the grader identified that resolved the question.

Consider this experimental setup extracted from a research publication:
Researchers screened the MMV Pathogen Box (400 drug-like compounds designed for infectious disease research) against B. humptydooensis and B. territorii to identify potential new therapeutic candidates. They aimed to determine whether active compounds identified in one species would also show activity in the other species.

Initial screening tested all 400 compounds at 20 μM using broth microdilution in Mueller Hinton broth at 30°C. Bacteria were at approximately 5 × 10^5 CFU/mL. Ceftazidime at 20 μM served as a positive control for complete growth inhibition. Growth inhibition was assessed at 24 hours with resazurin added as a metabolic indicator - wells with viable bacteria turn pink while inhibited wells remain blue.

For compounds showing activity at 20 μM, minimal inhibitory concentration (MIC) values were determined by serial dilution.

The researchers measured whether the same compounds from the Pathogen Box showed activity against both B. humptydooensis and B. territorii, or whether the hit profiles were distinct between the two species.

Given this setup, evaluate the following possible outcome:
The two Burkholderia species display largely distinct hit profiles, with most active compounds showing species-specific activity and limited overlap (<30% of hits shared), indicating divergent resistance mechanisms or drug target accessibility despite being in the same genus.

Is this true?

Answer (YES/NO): NO